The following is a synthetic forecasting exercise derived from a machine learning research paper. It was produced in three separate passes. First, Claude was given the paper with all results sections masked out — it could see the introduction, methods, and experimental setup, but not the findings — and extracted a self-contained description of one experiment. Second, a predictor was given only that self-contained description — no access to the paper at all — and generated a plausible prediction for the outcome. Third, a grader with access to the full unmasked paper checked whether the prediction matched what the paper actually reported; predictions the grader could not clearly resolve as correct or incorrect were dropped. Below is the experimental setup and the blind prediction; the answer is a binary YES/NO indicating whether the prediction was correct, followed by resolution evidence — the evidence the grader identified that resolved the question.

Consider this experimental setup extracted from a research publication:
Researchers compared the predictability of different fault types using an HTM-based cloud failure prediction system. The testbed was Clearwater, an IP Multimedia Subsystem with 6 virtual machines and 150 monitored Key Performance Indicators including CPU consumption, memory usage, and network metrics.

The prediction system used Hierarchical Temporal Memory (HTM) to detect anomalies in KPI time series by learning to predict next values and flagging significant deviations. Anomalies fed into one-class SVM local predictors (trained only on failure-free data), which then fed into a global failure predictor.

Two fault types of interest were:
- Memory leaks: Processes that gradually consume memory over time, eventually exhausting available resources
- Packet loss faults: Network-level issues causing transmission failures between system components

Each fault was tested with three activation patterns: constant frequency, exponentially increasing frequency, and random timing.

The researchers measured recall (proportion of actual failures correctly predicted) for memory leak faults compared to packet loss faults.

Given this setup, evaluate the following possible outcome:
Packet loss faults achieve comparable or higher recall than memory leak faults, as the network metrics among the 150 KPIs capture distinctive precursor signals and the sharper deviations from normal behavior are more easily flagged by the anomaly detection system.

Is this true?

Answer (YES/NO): YES